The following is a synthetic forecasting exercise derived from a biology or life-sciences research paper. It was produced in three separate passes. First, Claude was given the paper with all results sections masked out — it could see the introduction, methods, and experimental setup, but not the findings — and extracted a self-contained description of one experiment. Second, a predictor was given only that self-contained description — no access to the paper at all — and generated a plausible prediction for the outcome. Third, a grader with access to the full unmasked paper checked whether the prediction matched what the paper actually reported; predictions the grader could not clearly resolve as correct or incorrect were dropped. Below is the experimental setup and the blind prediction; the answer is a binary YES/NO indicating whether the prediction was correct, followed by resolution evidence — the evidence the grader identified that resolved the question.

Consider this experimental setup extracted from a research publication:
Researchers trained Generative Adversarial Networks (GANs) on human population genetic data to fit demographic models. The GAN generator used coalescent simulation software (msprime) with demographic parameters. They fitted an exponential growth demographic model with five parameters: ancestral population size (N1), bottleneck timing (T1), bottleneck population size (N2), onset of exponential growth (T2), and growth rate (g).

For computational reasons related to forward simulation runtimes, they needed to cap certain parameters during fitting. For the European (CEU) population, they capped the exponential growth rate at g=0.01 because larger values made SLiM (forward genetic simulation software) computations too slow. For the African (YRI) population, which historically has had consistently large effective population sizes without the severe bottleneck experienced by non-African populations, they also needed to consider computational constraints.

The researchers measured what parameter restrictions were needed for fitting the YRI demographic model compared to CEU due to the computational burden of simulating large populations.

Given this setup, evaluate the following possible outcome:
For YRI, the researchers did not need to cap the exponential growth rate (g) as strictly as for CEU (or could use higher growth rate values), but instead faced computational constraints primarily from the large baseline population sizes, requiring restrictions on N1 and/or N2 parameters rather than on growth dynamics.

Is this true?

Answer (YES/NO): NO